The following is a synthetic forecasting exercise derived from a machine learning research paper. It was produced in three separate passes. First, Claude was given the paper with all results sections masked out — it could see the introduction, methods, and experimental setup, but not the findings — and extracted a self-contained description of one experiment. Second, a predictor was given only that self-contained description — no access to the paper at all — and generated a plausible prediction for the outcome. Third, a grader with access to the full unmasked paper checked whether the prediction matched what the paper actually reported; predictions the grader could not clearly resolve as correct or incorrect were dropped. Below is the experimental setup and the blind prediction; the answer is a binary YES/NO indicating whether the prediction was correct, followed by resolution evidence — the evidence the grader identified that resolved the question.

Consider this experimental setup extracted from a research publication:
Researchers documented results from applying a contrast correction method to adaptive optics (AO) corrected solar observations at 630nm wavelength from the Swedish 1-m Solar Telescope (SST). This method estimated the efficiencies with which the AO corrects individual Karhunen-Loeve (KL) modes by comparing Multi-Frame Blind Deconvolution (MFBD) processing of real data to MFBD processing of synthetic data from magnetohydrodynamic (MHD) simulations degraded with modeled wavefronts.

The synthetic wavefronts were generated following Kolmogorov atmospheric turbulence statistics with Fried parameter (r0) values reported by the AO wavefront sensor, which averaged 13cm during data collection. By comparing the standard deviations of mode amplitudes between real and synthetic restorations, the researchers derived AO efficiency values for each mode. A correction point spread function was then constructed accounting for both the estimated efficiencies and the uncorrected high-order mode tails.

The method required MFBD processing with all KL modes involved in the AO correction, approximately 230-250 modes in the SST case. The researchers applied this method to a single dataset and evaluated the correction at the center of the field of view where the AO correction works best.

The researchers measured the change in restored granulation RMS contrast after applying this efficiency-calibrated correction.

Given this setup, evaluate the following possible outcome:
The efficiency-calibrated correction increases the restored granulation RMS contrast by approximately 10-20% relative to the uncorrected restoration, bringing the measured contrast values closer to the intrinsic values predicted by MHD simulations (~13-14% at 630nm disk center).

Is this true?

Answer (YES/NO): NO